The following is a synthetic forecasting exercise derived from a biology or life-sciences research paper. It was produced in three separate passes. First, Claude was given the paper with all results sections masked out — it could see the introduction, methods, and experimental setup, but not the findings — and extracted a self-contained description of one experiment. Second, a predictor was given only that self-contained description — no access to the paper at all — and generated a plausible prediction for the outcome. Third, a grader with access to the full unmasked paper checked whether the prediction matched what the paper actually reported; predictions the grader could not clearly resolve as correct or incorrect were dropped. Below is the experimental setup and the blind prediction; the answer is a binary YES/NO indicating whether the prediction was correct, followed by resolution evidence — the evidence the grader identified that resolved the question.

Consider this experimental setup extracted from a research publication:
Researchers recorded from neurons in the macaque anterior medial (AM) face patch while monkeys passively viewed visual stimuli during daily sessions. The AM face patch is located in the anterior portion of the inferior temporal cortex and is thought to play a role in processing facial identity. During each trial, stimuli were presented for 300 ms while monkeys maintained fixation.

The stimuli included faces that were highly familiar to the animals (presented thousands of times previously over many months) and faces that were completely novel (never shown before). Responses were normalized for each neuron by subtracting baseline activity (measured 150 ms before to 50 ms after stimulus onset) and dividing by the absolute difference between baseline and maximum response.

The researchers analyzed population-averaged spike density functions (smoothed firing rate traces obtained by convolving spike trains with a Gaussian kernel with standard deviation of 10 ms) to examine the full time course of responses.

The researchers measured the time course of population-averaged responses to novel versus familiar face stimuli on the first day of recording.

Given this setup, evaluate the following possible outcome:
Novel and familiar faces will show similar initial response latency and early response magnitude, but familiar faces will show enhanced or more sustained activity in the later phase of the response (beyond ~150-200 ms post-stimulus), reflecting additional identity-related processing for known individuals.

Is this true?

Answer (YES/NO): NO